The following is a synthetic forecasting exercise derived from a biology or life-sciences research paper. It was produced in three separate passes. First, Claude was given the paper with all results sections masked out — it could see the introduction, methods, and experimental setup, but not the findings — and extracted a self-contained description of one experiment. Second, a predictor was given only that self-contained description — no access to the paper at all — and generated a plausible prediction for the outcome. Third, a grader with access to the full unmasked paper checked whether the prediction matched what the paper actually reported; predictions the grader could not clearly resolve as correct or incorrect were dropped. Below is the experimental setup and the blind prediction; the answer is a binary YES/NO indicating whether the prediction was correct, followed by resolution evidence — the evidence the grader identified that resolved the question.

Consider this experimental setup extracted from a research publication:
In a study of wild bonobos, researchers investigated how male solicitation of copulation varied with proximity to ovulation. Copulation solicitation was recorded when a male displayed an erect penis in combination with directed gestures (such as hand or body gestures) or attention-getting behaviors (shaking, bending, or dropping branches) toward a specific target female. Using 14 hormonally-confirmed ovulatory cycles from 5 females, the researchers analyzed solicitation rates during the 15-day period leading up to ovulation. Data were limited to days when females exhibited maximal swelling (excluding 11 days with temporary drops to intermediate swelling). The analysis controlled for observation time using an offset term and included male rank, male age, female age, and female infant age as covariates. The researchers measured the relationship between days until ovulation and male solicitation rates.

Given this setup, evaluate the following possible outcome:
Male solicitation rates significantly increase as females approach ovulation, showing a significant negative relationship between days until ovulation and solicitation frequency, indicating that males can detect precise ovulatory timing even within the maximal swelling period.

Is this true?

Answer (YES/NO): YES